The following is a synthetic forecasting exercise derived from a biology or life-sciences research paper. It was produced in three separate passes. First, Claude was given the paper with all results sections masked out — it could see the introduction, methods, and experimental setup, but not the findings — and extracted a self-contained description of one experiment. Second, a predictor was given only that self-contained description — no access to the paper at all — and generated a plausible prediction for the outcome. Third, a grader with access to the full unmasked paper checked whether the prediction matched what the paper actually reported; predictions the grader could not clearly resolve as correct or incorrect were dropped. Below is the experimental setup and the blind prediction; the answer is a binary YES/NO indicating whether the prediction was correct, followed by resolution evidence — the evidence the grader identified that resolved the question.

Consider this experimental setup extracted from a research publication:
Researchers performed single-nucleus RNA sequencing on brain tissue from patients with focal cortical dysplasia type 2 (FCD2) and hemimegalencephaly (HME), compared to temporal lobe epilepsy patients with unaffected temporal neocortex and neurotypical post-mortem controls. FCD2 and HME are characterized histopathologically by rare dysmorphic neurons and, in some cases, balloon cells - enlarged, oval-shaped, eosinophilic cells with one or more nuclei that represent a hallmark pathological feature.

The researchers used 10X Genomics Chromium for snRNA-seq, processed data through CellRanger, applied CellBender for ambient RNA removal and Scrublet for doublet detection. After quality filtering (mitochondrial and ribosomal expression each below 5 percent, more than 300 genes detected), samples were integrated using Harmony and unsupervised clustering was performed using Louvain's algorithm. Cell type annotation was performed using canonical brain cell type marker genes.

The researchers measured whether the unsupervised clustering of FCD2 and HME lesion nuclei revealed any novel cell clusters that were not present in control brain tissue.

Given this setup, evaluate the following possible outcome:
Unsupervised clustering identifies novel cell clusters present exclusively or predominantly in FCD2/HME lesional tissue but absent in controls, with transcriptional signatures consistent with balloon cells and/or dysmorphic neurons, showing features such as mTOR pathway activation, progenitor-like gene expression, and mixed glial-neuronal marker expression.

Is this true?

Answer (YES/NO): NO